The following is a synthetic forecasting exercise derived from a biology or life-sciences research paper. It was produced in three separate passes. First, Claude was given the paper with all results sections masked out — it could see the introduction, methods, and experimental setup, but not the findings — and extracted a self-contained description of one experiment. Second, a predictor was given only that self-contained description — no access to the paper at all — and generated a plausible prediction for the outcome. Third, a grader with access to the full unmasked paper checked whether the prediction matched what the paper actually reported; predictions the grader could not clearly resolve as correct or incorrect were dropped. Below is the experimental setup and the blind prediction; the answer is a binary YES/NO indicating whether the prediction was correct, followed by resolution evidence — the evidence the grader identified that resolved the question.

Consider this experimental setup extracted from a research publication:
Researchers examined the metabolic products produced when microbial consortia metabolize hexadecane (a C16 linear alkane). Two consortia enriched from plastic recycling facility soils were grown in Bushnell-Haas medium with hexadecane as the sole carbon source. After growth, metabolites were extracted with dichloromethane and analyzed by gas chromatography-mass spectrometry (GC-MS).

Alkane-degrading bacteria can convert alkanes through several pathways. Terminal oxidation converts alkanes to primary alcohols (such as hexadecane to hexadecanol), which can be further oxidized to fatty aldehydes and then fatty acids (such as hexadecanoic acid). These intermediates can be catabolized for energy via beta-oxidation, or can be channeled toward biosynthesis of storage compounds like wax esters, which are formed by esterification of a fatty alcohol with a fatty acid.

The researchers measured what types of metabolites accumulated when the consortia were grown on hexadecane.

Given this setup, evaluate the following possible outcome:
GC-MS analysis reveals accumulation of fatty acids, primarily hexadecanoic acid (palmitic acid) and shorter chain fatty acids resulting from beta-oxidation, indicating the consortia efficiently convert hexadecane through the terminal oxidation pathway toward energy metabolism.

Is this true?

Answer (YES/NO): NO